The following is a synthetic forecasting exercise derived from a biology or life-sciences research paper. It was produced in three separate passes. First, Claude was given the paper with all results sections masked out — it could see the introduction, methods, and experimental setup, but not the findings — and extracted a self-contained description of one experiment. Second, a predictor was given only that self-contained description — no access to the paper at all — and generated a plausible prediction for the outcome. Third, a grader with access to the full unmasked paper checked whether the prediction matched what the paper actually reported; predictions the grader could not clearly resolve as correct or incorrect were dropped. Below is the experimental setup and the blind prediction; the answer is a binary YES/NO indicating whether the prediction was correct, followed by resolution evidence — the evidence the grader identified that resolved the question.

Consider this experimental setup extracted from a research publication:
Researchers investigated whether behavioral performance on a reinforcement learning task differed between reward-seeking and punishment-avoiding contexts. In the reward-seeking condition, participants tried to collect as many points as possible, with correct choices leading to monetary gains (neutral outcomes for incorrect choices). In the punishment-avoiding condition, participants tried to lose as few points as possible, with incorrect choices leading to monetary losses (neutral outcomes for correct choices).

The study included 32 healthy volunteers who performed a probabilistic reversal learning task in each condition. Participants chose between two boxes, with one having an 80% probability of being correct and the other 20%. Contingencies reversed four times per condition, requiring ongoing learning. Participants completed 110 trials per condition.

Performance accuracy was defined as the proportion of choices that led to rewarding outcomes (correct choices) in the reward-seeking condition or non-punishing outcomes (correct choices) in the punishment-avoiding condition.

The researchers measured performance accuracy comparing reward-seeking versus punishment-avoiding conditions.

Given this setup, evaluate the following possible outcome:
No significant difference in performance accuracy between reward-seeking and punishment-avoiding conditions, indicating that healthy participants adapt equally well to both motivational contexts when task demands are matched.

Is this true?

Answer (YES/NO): YES